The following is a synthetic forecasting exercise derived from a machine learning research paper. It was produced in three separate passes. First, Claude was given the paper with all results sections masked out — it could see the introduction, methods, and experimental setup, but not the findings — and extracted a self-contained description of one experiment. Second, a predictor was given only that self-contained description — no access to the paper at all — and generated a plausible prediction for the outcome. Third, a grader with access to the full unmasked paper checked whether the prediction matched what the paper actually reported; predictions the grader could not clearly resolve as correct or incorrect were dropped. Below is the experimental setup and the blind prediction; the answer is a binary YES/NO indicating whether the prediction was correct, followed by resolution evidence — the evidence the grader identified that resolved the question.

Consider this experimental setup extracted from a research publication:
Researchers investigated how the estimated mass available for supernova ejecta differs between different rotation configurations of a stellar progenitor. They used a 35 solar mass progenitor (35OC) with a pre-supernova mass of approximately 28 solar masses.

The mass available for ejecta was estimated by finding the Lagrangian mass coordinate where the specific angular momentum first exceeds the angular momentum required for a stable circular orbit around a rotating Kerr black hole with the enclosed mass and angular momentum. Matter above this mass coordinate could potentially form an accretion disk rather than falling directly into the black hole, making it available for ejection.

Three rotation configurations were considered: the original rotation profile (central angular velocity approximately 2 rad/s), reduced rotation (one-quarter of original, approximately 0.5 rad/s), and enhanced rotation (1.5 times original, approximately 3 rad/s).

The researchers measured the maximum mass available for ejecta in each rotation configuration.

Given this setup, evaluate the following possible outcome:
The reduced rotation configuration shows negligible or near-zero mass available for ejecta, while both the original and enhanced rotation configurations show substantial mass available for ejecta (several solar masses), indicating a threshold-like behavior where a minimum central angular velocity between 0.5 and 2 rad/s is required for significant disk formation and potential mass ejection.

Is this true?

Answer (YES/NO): NO